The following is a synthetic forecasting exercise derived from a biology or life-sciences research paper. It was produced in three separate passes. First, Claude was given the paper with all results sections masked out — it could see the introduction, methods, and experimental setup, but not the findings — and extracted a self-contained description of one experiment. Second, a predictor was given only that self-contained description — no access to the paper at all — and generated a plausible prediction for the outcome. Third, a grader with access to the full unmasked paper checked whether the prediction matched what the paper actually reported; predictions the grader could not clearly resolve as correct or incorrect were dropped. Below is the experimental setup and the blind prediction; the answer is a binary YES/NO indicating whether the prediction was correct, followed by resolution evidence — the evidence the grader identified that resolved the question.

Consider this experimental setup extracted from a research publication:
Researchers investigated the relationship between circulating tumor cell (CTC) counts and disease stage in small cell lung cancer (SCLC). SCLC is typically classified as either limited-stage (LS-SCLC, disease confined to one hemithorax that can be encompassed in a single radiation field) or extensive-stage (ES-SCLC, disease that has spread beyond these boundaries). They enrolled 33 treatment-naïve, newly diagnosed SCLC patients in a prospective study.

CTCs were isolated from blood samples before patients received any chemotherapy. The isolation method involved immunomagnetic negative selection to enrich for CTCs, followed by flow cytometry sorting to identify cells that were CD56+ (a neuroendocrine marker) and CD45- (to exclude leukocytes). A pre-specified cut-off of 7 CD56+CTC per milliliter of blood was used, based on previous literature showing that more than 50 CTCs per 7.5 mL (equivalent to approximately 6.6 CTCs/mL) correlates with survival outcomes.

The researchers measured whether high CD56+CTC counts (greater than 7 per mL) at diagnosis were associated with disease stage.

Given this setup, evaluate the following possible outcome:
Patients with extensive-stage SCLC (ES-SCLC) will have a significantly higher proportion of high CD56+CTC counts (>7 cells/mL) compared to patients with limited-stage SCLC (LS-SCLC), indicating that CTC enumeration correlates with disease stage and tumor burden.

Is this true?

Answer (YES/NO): NO